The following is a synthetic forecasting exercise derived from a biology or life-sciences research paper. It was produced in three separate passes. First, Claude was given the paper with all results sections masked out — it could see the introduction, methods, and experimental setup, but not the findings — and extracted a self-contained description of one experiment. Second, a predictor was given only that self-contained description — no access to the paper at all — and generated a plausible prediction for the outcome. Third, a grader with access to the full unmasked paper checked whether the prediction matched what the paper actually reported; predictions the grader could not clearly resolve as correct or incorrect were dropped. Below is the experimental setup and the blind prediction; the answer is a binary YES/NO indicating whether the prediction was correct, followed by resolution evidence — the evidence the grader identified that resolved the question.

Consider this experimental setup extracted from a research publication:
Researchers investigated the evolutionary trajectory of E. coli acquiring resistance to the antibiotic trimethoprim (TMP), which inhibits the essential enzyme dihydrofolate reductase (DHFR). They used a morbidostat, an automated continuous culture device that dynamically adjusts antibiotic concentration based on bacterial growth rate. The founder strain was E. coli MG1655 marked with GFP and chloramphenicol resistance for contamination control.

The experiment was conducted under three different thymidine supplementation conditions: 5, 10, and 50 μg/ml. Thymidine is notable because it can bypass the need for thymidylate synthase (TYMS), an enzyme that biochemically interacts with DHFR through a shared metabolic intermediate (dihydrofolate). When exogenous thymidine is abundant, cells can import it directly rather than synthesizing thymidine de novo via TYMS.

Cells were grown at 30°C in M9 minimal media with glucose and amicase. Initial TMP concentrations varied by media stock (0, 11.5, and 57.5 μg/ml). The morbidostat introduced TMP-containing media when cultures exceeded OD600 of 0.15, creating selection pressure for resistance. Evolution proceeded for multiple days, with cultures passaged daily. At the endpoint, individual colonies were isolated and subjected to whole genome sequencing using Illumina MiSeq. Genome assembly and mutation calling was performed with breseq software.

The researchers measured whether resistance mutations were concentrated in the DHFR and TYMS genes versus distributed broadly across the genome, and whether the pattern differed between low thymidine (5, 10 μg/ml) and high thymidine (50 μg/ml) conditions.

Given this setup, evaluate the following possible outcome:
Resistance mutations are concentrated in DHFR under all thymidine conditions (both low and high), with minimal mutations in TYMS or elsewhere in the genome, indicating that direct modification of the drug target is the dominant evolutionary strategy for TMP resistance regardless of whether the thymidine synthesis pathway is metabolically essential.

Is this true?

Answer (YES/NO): NO